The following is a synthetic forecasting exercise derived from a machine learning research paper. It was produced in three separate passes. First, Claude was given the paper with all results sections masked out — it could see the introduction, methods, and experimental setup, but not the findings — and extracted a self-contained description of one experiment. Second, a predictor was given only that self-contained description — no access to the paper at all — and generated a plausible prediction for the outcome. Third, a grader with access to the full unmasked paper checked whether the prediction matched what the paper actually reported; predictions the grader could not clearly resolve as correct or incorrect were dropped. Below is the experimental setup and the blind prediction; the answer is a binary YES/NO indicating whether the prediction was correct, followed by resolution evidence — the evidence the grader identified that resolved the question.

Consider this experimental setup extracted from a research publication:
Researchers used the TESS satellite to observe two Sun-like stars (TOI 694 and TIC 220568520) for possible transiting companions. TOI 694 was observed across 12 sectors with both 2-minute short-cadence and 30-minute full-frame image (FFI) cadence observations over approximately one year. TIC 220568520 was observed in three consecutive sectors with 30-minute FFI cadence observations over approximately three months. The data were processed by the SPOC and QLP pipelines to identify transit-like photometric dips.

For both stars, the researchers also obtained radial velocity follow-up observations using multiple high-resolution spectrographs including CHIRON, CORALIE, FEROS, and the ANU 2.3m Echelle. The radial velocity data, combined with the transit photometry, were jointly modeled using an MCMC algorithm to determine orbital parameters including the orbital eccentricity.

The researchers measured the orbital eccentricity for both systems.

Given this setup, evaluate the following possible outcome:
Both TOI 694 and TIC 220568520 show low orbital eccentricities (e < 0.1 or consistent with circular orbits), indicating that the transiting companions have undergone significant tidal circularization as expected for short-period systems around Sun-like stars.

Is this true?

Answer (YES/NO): NO